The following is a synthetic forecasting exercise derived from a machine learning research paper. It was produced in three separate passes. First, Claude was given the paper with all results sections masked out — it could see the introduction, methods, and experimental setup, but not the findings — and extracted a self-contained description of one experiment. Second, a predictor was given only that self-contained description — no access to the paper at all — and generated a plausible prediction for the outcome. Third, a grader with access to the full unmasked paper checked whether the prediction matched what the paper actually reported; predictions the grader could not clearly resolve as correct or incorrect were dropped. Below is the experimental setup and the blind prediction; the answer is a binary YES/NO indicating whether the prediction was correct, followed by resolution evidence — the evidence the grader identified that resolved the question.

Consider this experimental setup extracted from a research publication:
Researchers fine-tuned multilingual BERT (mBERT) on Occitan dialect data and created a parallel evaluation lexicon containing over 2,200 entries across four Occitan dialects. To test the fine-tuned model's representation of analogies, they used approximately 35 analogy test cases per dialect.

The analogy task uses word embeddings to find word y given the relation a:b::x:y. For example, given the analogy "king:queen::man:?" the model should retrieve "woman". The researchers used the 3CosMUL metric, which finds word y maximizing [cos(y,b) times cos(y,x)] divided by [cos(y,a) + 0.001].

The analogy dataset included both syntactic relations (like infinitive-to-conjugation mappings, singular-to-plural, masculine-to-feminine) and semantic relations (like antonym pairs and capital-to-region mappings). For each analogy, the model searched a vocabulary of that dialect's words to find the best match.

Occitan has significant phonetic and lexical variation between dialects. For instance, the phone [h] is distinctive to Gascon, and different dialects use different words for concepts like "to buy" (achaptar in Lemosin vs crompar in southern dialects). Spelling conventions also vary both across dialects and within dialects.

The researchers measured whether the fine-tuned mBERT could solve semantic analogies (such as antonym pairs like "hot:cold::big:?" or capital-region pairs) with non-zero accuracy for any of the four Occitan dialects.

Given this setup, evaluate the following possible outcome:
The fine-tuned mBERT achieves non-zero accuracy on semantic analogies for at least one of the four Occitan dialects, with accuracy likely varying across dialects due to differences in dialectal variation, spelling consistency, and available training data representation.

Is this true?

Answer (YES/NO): NO